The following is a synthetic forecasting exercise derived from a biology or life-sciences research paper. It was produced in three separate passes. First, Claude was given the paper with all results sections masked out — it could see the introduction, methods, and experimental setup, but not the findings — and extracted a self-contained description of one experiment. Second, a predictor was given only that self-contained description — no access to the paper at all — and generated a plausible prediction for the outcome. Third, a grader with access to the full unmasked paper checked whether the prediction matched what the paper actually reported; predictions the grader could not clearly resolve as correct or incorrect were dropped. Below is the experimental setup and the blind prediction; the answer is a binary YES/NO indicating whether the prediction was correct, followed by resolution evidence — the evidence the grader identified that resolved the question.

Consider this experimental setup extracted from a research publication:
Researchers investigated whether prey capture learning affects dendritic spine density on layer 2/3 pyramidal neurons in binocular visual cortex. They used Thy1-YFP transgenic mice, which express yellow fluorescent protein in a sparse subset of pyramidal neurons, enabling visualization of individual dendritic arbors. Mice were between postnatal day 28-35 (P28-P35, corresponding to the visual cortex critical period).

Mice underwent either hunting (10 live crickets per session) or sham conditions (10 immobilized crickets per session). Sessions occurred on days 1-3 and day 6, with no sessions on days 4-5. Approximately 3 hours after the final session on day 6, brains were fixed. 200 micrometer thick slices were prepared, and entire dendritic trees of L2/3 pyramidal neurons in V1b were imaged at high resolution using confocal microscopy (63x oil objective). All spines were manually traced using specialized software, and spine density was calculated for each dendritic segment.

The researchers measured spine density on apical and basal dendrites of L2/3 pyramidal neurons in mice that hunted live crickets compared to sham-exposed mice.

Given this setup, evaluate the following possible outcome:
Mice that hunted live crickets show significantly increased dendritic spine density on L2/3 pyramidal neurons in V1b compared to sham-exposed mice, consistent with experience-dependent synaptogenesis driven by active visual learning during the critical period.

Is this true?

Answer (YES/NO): YES